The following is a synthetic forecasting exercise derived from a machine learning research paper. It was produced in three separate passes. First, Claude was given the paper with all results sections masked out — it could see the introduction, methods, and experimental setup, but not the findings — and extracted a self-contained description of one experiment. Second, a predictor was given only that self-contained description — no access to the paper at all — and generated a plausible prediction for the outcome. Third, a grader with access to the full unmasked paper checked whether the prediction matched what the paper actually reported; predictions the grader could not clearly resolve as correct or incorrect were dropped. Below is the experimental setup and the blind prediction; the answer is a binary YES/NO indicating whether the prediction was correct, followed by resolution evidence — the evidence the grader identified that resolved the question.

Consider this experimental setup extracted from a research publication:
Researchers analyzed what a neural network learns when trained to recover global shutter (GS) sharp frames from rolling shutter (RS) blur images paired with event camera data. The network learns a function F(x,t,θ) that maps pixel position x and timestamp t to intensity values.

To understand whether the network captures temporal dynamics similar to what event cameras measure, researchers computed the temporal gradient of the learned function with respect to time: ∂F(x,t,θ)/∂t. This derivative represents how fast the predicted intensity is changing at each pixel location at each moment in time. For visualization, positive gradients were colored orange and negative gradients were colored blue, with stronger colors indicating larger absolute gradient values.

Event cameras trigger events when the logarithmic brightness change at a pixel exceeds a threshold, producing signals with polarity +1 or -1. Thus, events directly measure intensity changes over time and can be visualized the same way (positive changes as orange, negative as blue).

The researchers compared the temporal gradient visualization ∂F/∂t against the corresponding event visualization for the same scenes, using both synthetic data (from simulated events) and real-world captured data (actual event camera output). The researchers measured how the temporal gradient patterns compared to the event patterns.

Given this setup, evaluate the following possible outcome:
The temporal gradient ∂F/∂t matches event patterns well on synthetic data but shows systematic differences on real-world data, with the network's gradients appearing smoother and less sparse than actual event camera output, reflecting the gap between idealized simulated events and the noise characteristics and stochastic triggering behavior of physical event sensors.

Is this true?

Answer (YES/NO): NO